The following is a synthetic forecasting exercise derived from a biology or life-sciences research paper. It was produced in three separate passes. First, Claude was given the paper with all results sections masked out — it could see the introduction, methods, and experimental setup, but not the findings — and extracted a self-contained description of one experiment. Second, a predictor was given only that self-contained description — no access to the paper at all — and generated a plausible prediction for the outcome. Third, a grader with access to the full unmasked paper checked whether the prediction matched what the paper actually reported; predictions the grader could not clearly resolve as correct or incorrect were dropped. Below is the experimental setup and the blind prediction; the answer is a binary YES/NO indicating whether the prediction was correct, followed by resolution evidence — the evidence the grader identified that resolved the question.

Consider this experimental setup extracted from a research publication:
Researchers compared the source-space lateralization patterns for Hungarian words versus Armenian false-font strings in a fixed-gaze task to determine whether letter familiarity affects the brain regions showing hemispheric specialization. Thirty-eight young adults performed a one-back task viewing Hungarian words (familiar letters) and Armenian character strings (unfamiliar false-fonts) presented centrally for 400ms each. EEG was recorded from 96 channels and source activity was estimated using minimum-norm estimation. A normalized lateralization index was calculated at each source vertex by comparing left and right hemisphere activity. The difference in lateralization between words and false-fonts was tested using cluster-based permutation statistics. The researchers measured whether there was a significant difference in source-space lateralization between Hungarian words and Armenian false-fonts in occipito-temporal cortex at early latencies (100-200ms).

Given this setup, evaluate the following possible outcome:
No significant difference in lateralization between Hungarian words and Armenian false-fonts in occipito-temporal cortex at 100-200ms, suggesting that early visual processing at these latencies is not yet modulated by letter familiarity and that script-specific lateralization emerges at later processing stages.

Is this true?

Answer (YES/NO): NO